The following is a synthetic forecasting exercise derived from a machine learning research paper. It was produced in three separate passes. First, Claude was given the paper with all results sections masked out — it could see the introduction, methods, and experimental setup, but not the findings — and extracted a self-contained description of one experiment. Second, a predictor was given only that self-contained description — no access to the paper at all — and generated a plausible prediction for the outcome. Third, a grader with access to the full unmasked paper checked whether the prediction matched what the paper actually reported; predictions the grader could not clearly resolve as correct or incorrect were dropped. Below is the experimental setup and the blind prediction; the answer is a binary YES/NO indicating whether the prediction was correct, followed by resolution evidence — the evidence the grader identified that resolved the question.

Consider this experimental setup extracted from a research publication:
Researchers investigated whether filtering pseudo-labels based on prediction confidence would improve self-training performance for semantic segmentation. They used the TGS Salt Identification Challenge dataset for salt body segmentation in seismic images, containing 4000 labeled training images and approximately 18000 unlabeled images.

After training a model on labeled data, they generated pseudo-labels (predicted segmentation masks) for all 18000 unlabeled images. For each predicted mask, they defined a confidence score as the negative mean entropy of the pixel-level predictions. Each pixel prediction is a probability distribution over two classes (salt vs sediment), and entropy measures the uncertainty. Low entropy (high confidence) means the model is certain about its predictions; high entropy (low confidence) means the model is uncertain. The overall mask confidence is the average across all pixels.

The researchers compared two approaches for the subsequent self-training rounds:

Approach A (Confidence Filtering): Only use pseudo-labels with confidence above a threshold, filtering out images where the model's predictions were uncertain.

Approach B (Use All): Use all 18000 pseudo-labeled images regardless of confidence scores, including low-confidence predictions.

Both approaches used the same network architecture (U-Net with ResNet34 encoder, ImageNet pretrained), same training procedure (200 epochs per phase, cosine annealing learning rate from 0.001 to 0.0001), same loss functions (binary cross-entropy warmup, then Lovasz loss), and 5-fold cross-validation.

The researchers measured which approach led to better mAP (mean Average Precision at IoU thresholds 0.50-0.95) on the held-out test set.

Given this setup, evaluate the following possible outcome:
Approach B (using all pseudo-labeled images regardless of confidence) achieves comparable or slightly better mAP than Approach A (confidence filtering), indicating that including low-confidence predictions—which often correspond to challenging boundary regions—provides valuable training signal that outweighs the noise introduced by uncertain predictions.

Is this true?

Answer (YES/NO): YES